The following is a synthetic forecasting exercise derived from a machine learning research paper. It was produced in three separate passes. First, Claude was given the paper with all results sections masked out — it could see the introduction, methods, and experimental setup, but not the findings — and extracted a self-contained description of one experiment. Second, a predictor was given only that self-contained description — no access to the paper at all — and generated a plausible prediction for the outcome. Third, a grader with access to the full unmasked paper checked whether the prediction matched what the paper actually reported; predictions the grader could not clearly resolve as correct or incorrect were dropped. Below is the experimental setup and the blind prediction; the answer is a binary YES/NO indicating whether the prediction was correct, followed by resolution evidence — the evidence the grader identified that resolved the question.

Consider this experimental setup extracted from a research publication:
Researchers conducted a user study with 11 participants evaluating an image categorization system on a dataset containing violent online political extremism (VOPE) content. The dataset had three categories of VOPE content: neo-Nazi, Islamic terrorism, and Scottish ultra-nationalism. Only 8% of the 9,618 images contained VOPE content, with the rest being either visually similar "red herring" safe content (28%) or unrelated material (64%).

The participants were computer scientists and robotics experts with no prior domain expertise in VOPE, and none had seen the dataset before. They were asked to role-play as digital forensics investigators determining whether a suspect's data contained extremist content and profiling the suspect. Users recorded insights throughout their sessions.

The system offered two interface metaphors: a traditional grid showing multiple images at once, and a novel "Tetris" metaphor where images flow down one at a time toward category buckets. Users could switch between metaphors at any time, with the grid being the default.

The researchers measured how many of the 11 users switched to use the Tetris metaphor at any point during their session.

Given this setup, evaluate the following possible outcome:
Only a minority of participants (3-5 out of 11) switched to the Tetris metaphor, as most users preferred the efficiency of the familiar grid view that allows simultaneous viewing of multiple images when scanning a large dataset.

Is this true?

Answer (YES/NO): YES